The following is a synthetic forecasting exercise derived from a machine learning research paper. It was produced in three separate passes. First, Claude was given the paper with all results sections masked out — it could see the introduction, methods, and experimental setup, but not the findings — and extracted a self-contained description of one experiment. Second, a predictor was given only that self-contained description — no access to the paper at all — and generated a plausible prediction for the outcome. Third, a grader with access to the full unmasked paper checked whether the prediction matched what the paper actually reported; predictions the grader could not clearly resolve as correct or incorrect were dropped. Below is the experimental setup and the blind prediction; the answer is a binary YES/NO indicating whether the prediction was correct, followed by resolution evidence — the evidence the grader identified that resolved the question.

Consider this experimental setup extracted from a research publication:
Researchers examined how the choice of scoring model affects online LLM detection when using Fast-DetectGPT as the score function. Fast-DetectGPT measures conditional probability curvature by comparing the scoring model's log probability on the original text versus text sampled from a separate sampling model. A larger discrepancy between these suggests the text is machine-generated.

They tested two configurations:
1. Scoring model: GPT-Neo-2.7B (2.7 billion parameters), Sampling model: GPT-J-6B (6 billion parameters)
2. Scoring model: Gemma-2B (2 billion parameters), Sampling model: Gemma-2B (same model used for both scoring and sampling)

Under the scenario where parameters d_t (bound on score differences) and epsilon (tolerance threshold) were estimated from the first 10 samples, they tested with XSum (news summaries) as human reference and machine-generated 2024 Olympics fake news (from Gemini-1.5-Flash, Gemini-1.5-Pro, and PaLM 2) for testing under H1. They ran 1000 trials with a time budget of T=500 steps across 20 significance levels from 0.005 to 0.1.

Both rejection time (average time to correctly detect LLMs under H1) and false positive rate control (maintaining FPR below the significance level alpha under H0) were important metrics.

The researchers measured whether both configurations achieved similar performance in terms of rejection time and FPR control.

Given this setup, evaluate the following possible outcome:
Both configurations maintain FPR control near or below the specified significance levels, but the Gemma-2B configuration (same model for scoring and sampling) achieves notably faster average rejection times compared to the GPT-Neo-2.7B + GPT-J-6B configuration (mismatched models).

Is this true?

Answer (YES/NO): NO